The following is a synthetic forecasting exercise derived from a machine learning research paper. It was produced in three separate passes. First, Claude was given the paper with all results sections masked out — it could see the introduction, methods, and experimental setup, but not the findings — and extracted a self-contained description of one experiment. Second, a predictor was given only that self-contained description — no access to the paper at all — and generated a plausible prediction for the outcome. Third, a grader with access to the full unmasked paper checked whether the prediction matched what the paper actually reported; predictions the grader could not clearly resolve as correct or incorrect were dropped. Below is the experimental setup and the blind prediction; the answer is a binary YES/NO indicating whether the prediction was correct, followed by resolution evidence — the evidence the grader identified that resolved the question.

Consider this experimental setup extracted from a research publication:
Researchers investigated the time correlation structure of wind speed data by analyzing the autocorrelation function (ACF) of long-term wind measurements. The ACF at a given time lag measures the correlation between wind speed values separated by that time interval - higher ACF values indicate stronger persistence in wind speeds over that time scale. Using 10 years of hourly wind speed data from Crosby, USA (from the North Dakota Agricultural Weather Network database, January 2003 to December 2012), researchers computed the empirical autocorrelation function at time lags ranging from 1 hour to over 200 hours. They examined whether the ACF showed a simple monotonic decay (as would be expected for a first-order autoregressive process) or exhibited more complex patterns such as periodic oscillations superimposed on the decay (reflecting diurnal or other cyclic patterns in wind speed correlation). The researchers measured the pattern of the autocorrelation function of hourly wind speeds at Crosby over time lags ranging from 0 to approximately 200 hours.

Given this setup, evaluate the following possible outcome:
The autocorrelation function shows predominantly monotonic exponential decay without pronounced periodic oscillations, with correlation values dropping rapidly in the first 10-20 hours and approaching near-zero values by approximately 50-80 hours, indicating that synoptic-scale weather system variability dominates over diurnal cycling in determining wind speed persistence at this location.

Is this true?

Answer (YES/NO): NO